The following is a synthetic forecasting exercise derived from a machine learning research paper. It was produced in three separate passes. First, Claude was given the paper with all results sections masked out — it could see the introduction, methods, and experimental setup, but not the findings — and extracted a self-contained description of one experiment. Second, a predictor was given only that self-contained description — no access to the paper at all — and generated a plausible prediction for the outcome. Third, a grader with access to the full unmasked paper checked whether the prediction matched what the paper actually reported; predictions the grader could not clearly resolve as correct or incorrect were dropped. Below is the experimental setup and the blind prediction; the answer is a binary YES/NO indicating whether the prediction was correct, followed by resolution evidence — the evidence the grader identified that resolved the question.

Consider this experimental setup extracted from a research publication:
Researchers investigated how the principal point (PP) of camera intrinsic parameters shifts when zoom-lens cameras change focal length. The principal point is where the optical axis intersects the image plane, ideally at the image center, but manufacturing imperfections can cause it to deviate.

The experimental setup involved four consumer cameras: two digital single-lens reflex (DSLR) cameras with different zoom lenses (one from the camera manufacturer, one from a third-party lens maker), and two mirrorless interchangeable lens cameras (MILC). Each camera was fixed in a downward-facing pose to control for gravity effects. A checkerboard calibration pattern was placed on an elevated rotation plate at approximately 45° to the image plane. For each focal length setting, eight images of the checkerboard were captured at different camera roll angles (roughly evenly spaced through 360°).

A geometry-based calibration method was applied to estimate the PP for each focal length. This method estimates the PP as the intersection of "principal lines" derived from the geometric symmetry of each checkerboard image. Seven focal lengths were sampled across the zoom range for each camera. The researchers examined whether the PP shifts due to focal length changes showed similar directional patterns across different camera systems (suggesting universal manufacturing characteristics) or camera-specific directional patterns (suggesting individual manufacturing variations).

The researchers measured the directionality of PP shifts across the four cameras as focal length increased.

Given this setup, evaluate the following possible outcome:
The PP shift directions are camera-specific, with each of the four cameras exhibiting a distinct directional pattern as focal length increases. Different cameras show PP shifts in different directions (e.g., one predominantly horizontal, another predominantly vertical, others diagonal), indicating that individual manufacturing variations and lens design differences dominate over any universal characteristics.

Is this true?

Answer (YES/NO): YES